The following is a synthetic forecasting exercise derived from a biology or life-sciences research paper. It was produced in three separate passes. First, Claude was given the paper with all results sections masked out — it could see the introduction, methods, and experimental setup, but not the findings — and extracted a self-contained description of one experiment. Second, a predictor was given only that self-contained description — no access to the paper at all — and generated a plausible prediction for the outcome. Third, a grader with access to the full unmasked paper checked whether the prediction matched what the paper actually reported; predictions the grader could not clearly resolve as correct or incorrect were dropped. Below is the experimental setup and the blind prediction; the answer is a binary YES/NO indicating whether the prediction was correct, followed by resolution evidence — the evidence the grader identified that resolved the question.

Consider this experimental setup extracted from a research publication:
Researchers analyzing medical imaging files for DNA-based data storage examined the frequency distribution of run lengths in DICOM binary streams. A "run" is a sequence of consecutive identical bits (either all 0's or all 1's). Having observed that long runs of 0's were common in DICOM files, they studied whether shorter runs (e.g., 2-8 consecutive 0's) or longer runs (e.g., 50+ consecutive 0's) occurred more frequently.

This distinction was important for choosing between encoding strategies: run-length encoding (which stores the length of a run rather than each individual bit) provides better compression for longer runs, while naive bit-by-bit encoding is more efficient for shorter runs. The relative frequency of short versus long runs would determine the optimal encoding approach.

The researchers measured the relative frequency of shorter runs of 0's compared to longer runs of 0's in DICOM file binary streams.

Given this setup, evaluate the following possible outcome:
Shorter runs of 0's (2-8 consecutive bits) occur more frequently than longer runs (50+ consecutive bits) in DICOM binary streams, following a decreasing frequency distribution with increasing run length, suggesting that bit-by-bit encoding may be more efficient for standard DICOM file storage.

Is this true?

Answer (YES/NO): YES